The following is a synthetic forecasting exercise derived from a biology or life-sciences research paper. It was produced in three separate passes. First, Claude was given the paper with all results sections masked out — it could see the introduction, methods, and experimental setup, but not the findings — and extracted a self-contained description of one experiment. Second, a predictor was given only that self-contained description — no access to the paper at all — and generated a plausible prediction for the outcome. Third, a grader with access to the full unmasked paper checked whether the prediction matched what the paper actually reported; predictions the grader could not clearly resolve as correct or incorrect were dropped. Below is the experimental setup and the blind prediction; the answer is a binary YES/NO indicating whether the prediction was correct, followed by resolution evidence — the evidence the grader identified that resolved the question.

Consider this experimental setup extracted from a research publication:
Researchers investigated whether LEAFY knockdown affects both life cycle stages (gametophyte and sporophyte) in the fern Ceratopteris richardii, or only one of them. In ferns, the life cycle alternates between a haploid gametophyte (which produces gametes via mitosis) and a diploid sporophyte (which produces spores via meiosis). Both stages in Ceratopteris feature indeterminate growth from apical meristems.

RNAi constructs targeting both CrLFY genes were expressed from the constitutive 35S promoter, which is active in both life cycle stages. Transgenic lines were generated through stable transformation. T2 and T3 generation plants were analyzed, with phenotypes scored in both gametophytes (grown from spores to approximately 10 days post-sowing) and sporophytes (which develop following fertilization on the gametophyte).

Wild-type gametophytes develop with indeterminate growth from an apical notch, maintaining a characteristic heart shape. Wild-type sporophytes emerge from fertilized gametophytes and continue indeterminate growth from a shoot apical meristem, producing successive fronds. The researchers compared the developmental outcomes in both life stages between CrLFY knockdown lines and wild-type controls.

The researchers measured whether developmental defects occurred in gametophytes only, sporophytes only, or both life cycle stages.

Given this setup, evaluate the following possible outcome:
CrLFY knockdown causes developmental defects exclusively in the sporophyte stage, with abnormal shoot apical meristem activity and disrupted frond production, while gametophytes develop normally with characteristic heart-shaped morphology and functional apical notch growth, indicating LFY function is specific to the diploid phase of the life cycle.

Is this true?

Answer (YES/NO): NO